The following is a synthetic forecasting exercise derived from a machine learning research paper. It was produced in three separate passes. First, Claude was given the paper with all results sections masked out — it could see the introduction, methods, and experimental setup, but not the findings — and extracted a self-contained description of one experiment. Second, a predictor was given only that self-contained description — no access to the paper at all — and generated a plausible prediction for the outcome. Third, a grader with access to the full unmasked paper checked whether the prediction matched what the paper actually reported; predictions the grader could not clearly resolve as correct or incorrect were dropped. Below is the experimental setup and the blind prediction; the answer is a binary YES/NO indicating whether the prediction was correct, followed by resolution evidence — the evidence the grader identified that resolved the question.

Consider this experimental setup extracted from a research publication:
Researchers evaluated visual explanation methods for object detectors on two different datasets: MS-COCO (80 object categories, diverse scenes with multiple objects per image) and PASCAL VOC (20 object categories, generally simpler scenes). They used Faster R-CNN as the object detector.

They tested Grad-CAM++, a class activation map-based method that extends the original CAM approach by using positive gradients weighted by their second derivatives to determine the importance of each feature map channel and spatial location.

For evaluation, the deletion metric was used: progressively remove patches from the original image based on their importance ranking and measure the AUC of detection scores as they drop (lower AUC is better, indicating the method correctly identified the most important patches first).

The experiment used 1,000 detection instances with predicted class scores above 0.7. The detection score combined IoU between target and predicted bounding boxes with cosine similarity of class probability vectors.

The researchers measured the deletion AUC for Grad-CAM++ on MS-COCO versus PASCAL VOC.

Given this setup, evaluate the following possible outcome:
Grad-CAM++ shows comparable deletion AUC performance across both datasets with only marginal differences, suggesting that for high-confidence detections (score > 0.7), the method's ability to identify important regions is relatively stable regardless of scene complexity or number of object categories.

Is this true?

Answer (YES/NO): NO